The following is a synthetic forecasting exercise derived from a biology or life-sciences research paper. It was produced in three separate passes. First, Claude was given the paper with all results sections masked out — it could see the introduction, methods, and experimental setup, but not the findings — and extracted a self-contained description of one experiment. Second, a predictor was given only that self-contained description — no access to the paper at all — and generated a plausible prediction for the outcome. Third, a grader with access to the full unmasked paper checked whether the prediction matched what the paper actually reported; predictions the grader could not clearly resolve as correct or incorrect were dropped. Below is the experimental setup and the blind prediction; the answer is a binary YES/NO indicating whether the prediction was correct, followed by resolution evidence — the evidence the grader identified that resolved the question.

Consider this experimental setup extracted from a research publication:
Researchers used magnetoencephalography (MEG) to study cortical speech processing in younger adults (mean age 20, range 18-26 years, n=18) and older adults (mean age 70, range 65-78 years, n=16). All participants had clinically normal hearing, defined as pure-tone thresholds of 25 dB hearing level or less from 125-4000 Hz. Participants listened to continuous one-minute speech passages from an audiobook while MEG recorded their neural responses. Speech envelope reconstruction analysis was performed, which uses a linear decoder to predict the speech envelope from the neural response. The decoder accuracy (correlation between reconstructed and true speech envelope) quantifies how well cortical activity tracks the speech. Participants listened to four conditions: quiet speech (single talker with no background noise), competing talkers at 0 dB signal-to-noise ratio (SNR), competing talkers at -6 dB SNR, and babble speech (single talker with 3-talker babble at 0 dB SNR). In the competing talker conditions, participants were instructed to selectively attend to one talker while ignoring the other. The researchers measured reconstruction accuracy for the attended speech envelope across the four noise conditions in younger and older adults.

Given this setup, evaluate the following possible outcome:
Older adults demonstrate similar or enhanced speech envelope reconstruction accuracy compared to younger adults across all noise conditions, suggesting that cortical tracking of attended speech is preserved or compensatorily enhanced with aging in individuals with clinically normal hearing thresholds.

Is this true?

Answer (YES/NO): YES